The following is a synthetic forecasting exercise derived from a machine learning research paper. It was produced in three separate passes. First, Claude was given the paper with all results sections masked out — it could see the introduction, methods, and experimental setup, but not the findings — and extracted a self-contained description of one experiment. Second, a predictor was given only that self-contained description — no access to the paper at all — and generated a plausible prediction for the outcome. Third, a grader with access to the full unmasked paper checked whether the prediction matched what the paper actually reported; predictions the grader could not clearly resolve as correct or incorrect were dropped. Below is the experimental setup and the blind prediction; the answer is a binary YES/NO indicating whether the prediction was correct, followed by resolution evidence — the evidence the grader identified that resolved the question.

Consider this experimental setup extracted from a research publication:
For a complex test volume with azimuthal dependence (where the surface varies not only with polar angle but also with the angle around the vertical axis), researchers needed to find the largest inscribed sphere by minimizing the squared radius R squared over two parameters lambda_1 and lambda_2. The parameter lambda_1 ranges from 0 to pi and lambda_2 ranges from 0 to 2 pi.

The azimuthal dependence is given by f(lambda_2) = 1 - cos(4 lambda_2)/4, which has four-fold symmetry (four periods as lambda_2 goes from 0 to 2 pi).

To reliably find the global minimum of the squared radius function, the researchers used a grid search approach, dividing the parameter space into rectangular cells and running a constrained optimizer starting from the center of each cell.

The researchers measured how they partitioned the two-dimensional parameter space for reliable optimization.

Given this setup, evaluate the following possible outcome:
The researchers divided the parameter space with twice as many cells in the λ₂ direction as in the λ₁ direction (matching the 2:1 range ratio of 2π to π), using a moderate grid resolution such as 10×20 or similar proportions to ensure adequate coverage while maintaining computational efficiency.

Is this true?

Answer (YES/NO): NO